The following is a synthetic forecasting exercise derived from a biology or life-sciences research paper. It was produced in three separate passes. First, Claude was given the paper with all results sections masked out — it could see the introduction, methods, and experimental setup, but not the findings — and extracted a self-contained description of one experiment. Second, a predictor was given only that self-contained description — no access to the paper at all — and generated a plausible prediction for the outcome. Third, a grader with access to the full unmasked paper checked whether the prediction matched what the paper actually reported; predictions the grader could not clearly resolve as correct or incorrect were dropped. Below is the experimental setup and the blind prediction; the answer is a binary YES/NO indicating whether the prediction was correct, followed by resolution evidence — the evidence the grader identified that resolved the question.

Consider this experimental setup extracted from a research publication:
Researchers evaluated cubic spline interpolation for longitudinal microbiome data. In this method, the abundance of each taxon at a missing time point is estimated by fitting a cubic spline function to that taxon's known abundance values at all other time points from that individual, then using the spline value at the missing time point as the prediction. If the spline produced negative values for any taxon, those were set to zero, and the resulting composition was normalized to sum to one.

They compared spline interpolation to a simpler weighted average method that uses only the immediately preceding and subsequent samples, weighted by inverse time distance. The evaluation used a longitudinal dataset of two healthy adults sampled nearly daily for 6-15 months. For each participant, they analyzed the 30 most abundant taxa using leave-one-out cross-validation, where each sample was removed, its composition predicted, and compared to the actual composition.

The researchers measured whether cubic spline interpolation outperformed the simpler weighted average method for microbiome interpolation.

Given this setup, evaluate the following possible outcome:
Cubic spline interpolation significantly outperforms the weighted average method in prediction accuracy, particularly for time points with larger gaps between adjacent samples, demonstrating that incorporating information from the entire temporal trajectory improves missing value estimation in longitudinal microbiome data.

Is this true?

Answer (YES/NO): NO